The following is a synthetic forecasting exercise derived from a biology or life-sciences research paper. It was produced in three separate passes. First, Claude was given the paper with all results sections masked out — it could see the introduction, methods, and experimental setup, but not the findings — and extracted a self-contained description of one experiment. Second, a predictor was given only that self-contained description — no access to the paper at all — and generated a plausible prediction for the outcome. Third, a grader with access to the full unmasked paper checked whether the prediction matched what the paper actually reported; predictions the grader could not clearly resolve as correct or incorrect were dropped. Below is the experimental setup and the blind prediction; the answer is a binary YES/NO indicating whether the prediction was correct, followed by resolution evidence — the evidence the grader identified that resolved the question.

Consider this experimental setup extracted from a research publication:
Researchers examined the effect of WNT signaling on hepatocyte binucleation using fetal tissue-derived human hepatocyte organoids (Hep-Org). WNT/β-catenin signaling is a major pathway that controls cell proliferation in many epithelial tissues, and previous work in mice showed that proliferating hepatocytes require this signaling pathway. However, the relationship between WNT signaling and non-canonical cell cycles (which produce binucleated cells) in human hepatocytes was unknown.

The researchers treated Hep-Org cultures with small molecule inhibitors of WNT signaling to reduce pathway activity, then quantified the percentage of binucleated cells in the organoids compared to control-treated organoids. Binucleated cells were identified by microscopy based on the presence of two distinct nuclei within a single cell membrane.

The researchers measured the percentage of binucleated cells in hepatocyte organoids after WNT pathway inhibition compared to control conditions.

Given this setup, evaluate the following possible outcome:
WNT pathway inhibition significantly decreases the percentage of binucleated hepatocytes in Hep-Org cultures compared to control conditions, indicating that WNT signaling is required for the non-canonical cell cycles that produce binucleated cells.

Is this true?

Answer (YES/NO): NO